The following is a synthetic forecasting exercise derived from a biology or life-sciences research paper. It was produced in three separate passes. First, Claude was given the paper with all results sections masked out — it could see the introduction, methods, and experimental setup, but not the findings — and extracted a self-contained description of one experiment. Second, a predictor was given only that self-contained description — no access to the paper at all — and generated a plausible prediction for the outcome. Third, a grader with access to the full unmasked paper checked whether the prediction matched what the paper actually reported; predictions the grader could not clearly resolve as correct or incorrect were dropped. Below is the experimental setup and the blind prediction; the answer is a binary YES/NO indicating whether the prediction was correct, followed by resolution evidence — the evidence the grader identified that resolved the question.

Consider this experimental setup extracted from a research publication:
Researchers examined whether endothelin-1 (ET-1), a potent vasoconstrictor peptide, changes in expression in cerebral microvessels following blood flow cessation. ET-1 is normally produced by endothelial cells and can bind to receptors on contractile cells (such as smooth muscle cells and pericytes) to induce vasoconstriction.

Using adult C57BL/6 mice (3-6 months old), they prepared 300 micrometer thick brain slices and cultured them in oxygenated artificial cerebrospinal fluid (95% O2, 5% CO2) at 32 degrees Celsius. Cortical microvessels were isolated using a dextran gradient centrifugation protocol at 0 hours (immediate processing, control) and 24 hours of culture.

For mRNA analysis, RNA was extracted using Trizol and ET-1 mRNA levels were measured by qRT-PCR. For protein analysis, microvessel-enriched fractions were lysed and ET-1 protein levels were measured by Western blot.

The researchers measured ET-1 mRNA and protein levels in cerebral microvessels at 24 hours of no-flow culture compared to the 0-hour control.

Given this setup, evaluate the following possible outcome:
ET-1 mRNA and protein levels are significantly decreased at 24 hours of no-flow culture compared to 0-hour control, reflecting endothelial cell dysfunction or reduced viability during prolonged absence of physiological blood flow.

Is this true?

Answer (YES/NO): NO